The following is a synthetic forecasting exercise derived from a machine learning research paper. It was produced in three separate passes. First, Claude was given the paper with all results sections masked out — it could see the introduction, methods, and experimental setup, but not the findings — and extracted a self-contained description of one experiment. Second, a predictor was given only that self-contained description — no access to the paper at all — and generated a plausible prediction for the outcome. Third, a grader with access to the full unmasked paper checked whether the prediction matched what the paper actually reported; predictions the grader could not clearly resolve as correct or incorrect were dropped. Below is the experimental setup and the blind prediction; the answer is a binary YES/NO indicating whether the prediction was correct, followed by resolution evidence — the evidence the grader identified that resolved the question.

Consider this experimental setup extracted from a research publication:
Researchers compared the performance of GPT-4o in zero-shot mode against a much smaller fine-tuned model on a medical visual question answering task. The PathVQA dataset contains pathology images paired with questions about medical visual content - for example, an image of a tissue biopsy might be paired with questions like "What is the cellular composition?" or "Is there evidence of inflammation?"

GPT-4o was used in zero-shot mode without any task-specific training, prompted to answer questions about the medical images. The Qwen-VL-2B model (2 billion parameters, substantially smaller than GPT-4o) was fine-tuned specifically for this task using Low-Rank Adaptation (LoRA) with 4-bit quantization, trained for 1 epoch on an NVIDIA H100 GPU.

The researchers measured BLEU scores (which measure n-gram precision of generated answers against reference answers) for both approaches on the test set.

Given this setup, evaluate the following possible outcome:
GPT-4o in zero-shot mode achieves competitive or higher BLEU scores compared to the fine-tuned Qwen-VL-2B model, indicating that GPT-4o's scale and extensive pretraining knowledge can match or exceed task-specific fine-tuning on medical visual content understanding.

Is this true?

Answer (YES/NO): NO